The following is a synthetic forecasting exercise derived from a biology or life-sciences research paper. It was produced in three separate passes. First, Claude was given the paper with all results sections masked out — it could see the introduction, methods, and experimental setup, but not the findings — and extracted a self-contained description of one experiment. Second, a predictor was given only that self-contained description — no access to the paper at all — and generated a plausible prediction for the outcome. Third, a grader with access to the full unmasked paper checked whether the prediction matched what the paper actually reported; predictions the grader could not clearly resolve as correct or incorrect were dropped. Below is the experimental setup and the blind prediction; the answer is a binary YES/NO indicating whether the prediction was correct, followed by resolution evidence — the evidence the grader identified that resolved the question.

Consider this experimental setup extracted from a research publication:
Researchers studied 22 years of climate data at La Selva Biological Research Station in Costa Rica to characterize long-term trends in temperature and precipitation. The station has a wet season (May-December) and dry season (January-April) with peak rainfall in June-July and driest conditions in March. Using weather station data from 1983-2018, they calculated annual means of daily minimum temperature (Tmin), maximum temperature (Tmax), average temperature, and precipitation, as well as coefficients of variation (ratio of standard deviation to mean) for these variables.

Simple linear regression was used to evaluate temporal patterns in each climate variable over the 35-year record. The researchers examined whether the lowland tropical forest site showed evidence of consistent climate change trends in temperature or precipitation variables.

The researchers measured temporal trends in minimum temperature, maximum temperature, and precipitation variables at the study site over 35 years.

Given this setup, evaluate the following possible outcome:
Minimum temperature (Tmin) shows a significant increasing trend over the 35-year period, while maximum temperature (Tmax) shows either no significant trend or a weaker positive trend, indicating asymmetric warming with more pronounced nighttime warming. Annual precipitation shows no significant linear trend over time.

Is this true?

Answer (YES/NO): NO